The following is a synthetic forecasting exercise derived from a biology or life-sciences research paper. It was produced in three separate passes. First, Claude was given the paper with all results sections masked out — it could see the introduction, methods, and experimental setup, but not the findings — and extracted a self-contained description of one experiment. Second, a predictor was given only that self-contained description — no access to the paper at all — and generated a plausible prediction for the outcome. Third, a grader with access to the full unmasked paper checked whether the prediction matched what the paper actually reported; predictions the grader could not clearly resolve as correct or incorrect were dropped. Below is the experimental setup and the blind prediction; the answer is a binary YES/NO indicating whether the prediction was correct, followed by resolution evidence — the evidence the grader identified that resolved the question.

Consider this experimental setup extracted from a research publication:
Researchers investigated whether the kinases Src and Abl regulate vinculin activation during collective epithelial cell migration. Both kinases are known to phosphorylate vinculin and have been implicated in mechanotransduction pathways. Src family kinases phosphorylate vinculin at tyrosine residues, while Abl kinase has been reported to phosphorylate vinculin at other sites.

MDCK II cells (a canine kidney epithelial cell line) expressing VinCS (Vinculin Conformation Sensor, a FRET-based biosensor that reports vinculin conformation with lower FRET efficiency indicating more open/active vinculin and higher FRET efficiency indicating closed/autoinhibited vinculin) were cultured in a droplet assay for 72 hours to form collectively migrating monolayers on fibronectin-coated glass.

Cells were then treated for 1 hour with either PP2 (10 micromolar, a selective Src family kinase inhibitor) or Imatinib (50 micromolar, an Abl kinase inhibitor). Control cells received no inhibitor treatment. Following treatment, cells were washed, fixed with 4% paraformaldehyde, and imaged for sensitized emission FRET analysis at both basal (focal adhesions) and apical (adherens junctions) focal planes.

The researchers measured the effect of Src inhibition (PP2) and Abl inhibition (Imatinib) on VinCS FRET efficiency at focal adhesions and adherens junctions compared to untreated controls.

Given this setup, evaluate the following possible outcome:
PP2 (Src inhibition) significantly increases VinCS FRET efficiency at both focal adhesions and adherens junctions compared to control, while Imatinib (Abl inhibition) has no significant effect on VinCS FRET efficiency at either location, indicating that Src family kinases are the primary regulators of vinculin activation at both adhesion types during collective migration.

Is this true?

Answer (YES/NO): NO